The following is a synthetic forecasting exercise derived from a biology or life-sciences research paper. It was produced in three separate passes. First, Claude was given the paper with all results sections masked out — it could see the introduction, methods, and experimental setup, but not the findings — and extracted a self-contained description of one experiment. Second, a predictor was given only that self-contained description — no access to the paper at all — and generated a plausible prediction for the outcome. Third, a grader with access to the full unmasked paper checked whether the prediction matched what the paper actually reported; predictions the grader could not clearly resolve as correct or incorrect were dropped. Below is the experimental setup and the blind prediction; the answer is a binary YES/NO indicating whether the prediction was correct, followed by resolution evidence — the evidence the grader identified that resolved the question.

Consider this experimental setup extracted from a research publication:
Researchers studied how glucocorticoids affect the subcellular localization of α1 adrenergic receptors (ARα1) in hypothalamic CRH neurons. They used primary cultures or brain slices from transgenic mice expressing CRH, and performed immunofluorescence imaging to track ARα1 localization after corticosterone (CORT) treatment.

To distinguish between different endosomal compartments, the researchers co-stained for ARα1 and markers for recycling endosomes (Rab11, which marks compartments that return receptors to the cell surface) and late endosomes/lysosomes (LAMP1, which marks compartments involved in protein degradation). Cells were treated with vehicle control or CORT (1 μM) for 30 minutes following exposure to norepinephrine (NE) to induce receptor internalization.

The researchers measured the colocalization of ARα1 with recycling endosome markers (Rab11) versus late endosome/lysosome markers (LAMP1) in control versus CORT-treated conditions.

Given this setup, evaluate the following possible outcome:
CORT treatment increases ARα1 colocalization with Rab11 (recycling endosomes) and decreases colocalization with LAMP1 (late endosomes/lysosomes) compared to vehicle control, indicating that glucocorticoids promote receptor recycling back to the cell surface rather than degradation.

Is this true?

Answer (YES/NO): NO